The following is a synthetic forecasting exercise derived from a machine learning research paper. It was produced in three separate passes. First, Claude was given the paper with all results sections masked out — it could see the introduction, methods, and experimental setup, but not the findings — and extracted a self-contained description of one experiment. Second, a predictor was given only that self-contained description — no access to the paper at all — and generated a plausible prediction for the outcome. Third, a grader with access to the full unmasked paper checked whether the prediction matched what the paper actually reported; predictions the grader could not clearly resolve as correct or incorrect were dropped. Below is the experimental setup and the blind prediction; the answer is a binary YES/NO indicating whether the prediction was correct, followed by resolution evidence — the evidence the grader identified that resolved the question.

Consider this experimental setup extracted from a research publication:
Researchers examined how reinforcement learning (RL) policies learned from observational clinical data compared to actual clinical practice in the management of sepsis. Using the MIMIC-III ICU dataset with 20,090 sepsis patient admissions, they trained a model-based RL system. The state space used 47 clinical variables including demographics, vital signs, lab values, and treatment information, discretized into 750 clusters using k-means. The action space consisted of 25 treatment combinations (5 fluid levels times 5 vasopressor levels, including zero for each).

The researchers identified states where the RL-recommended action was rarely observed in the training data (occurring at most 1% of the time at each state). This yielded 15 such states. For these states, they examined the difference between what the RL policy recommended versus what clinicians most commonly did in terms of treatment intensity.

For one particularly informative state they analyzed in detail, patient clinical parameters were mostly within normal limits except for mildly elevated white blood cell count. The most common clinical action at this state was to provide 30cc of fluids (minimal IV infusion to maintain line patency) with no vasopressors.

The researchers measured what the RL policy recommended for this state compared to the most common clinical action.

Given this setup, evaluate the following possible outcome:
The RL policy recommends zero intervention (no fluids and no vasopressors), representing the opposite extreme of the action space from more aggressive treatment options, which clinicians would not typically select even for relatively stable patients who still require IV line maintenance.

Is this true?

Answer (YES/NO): NO